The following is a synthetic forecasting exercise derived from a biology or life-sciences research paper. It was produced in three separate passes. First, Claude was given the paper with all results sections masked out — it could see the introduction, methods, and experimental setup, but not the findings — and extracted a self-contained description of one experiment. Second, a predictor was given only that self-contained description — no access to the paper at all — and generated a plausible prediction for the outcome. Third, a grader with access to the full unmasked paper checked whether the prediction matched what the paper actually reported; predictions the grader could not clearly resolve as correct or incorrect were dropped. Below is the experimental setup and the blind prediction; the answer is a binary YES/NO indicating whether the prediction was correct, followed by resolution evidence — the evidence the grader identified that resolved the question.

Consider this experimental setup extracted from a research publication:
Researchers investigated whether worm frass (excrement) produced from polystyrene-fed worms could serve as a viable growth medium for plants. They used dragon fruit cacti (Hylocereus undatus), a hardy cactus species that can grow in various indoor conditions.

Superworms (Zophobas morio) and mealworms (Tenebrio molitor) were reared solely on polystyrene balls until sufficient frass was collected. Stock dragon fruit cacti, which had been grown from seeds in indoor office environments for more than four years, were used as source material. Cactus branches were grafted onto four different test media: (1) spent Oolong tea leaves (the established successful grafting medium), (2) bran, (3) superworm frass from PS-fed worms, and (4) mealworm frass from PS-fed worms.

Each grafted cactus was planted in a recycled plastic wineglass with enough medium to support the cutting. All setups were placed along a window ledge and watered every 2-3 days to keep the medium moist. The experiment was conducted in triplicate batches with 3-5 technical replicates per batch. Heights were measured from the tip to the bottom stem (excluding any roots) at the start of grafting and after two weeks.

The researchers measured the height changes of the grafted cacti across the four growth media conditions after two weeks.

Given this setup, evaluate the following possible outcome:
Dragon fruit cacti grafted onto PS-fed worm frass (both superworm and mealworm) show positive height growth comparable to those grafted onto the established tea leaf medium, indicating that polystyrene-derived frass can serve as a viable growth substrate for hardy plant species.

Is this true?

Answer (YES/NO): NO